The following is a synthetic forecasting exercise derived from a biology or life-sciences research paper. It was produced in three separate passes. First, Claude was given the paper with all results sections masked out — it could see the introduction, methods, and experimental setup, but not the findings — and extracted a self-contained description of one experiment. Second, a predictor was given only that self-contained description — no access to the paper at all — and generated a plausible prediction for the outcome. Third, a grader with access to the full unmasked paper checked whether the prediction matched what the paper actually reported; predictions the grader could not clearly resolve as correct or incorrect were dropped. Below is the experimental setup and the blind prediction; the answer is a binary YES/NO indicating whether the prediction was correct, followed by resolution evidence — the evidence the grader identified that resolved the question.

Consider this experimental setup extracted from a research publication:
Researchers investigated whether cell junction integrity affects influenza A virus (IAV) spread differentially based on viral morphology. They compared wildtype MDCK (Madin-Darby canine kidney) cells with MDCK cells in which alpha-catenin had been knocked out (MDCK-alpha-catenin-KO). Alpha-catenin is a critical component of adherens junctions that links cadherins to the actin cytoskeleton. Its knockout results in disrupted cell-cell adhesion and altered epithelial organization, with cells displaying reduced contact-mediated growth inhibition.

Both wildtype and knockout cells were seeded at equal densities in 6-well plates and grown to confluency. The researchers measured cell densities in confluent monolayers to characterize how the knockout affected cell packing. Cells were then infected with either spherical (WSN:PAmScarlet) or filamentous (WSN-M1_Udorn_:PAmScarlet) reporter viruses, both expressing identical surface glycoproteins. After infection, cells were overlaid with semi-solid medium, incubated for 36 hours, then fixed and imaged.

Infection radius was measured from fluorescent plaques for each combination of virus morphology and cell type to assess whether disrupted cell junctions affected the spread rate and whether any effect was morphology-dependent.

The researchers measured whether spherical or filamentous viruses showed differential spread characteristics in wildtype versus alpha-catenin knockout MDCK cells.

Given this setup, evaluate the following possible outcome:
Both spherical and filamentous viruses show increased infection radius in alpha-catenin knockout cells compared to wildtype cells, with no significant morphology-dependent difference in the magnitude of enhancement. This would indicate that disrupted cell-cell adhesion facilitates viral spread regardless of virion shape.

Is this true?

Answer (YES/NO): NO